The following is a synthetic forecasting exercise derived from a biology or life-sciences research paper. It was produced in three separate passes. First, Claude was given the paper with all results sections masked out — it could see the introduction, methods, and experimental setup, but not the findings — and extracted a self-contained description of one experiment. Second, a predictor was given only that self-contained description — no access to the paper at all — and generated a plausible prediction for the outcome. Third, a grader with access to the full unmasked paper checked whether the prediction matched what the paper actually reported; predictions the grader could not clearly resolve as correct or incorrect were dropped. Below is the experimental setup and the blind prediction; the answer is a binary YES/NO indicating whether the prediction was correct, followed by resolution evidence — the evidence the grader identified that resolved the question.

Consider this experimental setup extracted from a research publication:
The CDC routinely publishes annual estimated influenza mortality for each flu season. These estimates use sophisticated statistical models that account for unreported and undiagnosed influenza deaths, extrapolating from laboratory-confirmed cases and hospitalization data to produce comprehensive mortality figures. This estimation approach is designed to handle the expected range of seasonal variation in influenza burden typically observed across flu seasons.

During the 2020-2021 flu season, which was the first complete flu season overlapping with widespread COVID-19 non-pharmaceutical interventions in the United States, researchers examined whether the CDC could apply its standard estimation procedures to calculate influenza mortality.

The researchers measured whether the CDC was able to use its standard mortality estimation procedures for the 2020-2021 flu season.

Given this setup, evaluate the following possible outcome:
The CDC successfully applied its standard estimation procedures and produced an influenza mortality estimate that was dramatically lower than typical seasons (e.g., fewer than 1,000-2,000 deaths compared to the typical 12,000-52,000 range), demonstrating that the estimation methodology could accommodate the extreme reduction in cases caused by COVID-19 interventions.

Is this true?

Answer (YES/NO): NO